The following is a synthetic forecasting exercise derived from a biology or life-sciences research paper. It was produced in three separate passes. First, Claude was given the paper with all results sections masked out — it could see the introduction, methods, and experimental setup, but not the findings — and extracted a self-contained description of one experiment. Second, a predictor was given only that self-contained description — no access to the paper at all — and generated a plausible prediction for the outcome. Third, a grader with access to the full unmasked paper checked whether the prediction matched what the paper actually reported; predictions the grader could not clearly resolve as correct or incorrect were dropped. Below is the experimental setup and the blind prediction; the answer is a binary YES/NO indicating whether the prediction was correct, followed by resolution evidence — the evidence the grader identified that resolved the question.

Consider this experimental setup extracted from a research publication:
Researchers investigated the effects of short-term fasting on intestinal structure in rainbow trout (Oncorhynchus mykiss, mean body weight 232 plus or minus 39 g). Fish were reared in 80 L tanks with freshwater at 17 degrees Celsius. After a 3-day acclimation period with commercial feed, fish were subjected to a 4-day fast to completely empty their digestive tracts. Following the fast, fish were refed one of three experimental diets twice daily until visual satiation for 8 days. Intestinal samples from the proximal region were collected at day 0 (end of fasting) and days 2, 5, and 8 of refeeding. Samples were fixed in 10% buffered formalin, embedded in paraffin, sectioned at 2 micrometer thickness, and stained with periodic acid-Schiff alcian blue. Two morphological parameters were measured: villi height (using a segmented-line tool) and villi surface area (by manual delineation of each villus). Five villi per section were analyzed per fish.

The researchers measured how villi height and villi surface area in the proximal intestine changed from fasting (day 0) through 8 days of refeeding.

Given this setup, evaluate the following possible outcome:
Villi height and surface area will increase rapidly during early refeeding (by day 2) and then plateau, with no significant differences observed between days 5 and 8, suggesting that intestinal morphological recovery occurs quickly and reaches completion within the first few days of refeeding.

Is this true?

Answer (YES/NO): NO